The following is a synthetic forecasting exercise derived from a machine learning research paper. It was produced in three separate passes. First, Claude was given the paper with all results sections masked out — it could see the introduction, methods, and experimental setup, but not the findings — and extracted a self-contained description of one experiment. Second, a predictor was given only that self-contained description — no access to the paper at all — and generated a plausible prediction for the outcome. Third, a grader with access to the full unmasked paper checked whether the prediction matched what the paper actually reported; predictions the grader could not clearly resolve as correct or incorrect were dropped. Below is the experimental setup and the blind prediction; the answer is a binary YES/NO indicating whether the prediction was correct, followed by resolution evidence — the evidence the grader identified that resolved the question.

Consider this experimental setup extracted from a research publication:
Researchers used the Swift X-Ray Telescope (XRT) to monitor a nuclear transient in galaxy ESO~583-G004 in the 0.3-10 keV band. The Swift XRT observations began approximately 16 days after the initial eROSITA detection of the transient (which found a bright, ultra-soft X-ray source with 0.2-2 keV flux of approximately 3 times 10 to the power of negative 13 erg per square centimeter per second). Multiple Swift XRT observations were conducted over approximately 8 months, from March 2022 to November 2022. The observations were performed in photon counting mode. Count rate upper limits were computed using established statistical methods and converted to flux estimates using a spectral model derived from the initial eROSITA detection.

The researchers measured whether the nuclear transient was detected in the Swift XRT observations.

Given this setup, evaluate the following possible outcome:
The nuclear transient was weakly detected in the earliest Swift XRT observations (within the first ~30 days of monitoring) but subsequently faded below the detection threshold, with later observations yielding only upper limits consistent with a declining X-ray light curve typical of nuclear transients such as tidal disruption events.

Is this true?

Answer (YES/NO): NO